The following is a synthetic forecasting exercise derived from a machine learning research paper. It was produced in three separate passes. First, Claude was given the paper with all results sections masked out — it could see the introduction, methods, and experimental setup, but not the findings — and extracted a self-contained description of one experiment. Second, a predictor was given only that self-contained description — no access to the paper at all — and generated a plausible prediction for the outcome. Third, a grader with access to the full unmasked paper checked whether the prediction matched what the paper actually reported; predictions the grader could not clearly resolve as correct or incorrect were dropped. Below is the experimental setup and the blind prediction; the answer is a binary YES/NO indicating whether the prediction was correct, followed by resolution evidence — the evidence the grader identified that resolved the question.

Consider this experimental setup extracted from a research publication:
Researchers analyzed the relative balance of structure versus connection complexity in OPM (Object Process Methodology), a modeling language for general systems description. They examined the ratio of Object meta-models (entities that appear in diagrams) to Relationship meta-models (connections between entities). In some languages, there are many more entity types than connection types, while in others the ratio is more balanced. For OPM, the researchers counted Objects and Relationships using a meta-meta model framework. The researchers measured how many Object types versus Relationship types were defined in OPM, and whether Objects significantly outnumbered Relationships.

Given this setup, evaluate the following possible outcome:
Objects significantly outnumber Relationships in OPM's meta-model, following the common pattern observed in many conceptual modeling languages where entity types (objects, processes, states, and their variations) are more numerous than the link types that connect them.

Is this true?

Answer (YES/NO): NO